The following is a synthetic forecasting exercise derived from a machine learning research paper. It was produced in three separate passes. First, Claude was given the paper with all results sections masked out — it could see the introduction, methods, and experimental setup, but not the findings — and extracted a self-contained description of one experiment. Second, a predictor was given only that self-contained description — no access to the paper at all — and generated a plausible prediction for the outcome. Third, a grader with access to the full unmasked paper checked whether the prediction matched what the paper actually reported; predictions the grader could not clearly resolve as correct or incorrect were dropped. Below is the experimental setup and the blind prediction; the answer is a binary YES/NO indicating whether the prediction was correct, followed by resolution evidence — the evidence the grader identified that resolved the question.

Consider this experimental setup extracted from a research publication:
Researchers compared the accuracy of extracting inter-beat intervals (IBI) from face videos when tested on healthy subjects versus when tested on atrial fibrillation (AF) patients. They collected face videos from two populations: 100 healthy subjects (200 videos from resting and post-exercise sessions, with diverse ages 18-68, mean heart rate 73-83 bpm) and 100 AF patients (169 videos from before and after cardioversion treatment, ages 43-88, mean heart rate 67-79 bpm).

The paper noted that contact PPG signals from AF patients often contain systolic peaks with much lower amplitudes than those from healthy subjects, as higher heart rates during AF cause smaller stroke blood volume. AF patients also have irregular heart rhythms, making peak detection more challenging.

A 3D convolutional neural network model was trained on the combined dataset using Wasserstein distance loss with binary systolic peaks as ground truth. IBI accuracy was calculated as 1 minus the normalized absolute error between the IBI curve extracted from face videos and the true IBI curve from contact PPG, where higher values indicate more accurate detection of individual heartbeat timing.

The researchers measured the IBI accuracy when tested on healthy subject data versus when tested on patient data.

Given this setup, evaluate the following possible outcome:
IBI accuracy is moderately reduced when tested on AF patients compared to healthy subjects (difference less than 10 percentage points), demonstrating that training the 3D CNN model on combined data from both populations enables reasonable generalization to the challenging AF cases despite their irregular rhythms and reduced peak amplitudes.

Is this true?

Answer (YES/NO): YES